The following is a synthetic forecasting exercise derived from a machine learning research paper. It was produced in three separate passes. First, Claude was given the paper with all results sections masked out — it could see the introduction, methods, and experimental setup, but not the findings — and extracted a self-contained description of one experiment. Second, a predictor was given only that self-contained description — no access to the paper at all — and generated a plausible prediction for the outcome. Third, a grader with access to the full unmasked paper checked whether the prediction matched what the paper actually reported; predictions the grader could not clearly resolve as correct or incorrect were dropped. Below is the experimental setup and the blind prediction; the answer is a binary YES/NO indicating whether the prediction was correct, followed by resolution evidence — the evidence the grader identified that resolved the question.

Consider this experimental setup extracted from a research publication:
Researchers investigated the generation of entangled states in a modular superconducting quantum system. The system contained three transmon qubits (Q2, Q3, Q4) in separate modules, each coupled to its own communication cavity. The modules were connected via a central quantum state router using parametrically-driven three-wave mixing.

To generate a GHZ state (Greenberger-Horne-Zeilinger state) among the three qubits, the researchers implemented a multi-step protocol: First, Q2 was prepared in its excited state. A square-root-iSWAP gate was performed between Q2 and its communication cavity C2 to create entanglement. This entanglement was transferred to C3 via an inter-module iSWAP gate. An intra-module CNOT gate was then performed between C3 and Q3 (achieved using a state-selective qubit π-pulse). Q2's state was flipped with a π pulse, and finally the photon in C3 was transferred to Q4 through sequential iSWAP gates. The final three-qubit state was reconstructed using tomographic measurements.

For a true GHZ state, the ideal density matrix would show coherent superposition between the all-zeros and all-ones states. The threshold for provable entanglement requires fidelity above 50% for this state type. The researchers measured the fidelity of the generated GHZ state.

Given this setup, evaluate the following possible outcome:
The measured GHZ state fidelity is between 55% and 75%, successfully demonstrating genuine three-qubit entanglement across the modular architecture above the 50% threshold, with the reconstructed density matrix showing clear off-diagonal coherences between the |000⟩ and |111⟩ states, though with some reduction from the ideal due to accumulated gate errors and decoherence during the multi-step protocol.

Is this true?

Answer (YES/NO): NO